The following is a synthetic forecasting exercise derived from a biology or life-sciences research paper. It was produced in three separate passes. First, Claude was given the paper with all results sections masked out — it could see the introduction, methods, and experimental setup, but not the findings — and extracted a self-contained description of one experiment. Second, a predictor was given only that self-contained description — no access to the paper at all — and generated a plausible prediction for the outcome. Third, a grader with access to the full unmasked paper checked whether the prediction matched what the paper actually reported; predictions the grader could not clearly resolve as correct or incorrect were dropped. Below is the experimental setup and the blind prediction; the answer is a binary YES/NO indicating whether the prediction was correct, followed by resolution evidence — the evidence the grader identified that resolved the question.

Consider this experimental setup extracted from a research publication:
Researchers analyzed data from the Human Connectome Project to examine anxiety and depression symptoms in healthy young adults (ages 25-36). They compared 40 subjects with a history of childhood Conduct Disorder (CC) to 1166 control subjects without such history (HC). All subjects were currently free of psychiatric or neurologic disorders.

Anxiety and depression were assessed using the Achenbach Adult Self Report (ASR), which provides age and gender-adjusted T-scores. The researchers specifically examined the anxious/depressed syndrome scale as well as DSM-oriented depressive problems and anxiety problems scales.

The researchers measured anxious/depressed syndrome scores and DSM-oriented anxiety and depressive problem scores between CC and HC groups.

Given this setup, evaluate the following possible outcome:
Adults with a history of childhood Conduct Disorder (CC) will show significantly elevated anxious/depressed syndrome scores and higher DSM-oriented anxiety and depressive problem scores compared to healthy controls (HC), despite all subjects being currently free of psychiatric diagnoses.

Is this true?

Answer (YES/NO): NO